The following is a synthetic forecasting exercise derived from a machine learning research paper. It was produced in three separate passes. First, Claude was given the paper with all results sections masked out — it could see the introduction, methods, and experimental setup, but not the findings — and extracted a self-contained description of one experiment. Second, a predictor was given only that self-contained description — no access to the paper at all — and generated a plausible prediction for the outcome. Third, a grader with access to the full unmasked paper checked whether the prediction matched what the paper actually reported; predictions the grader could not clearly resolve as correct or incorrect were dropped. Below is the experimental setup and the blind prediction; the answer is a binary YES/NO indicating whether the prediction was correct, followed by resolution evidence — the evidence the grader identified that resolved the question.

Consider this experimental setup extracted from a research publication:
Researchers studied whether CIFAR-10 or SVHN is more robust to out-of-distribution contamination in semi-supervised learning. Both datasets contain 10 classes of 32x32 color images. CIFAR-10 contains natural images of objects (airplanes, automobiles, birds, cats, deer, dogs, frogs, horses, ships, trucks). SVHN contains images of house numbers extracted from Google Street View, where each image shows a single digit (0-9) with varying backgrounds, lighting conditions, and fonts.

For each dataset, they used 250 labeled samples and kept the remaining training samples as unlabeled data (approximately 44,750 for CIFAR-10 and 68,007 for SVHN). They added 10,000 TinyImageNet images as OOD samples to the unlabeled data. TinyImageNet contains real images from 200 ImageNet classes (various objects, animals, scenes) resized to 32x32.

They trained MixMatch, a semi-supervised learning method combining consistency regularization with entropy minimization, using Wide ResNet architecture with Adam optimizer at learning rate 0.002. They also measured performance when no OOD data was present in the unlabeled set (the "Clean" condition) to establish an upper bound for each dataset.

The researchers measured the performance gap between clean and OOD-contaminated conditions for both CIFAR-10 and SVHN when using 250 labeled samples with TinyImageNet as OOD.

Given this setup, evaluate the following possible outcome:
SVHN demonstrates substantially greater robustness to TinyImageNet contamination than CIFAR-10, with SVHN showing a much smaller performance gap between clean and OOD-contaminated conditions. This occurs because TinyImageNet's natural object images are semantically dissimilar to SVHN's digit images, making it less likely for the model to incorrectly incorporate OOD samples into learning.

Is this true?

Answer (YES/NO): NO